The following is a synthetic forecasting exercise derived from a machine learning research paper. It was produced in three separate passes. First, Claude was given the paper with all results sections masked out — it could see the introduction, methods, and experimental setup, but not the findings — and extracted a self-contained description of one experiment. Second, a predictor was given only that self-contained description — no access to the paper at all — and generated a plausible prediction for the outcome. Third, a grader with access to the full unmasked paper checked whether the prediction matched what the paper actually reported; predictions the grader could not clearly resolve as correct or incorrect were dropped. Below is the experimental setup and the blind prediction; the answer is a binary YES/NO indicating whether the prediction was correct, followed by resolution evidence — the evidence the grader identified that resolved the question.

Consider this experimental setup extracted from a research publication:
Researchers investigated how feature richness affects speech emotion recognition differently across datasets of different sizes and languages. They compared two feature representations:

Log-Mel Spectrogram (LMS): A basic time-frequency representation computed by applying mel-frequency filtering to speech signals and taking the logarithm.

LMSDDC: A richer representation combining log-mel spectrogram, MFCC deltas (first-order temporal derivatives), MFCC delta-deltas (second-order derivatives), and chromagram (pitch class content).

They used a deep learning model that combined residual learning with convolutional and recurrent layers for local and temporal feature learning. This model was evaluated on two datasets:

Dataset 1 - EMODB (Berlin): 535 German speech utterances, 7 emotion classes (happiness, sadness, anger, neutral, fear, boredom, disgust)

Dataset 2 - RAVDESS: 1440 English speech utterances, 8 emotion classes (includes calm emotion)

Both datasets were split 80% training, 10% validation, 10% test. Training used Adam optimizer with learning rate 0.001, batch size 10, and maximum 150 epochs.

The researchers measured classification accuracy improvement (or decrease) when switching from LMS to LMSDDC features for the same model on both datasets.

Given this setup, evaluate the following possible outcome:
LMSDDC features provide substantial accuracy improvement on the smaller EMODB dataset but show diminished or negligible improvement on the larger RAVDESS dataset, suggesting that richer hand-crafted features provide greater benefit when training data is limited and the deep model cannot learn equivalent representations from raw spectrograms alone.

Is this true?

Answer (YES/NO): NO